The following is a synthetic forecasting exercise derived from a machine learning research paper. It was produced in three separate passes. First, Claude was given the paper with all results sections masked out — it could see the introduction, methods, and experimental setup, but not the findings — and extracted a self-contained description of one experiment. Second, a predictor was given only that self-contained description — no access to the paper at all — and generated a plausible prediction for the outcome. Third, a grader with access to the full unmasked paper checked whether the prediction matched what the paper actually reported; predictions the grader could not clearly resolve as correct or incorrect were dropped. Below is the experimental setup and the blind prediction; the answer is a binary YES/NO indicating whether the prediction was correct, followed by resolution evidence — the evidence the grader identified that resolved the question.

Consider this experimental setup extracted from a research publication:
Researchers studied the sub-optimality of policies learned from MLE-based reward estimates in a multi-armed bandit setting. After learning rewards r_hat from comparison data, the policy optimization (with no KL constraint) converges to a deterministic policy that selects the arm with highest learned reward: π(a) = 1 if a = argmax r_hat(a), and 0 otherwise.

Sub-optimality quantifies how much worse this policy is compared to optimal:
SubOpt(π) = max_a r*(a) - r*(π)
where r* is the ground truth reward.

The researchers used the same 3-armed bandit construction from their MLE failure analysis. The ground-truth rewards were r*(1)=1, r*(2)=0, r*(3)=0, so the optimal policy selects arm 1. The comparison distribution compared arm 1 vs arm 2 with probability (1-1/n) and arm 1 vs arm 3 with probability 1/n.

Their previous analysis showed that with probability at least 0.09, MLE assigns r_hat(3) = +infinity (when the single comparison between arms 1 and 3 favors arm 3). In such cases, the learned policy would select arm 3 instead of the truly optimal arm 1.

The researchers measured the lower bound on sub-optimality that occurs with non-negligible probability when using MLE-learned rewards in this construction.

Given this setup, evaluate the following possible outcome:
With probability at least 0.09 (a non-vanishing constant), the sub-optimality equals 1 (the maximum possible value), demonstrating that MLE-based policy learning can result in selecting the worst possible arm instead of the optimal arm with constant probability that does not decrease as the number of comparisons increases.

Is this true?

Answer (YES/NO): YES